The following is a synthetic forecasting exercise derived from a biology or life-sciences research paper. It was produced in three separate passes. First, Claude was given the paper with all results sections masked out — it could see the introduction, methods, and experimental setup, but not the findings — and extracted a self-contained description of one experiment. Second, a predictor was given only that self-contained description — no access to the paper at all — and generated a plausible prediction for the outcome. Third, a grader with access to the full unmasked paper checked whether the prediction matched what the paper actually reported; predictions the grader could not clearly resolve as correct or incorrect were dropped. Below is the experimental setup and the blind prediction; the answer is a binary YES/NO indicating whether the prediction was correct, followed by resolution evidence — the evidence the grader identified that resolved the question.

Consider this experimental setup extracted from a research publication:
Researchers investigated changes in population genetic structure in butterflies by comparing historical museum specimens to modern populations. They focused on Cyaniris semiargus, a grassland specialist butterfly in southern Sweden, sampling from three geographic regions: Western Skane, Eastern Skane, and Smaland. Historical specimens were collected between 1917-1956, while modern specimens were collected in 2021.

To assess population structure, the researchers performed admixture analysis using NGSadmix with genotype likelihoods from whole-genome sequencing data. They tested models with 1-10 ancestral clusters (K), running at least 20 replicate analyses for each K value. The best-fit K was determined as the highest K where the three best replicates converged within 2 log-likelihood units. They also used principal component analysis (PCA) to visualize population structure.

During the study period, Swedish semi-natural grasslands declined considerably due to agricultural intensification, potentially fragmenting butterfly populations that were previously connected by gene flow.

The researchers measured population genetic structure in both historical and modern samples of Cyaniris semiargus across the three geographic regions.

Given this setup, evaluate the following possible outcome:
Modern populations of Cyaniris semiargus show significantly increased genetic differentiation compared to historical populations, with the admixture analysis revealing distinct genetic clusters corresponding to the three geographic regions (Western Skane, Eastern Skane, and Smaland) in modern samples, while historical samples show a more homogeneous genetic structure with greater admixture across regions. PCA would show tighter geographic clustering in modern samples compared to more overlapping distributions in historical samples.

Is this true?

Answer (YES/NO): YES